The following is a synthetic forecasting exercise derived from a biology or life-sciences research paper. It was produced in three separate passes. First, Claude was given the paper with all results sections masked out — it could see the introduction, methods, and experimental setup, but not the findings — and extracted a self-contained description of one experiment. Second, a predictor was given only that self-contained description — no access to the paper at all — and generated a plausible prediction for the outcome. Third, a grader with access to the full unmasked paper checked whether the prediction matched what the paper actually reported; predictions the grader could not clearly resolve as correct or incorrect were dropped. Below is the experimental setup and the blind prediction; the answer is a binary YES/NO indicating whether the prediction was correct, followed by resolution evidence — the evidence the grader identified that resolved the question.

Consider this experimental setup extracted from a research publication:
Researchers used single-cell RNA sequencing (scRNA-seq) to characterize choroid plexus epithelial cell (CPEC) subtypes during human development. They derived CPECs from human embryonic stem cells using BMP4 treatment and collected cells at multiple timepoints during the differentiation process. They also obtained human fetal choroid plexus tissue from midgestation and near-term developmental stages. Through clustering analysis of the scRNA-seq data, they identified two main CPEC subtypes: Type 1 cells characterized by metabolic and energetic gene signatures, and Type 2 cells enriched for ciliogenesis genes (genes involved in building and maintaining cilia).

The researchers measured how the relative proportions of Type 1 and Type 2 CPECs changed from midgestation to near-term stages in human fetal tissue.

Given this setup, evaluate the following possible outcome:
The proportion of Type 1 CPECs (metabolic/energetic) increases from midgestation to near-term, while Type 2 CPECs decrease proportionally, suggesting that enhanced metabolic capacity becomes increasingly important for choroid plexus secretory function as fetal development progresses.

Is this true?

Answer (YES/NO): YES